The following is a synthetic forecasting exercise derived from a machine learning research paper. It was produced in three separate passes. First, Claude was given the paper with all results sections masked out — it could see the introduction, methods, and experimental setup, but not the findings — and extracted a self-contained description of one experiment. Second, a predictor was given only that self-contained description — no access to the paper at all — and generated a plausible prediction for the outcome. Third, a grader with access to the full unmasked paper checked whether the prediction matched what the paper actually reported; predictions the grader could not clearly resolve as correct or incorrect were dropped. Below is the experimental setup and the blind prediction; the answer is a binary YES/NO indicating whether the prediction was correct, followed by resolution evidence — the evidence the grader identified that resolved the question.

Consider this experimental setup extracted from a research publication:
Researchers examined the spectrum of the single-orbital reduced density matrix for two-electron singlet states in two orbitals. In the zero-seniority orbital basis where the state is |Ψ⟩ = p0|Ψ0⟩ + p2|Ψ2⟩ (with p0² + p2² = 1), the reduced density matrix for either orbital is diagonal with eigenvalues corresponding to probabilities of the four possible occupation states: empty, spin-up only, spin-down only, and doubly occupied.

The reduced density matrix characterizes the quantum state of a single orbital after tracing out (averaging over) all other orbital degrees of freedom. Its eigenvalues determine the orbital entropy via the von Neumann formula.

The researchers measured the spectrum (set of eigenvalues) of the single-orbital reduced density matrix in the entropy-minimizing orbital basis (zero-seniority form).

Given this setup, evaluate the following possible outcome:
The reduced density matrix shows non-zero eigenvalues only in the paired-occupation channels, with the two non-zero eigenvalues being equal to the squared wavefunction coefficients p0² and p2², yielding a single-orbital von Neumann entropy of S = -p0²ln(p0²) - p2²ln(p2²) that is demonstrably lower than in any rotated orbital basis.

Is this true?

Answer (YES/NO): YES